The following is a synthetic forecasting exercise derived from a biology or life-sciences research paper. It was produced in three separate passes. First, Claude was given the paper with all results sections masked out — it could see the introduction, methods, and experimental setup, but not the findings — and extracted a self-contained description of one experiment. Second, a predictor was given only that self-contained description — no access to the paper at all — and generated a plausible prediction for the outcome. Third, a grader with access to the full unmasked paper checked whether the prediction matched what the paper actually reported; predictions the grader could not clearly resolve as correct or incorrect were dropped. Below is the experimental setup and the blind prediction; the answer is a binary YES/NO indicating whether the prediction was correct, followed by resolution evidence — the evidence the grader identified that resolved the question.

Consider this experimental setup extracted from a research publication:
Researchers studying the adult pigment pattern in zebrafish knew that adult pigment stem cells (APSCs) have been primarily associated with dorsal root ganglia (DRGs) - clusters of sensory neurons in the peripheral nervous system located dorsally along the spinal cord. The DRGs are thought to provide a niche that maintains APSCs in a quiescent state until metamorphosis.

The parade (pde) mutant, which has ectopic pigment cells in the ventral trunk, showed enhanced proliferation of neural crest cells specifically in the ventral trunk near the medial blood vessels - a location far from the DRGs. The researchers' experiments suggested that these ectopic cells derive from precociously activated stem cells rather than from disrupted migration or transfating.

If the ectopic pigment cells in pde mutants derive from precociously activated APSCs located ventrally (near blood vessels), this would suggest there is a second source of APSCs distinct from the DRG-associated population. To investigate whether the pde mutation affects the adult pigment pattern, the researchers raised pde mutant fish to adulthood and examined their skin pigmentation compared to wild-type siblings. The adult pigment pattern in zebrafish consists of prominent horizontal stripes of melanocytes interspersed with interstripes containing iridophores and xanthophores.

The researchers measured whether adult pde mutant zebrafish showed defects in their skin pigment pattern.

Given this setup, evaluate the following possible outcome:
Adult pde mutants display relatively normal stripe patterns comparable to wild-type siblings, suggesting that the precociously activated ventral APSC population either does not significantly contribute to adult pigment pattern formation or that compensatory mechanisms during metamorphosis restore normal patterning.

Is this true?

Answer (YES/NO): YES